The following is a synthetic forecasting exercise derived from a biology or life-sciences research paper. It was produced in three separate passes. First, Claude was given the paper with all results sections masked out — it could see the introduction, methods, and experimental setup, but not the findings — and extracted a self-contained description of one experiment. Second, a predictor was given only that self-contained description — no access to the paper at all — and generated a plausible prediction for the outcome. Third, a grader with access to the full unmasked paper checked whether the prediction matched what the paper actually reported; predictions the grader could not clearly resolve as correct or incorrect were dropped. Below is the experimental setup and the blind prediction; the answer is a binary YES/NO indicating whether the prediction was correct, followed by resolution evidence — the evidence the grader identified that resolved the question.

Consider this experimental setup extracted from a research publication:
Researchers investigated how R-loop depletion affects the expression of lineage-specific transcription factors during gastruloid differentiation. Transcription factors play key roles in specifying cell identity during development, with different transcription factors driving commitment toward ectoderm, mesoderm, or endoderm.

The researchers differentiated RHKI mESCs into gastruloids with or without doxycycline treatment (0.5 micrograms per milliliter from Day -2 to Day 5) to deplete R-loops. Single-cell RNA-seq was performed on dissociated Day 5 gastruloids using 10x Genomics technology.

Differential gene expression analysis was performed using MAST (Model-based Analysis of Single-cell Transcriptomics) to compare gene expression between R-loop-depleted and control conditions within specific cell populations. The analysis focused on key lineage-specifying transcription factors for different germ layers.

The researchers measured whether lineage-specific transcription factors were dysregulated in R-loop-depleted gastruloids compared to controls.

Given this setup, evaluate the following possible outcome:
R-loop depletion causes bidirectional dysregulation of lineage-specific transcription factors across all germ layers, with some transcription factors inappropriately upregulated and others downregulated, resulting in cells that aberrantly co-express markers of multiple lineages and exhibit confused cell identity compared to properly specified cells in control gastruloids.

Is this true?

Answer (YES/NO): NO